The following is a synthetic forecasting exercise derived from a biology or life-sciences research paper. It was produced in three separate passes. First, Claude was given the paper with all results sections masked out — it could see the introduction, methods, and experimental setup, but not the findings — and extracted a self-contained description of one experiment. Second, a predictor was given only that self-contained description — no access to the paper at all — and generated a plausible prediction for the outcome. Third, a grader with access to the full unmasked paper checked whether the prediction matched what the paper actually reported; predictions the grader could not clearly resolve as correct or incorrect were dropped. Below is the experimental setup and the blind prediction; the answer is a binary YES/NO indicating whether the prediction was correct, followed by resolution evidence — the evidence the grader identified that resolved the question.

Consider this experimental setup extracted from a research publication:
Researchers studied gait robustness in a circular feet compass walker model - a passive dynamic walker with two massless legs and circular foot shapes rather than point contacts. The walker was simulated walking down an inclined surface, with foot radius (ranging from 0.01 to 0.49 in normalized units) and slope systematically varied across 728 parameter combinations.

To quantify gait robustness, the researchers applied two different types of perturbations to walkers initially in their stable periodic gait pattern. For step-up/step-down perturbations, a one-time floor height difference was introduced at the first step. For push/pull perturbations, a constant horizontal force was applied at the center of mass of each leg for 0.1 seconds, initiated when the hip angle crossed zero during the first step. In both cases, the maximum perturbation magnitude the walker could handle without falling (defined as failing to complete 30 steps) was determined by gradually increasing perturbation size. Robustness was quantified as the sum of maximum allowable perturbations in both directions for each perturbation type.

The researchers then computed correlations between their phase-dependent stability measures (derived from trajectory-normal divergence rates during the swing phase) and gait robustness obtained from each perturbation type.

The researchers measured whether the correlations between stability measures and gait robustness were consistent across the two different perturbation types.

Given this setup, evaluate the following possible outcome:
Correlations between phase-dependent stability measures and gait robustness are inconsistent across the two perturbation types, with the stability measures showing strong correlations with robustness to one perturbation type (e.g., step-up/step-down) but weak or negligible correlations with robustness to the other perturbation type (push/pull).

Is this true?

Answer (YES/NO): NO